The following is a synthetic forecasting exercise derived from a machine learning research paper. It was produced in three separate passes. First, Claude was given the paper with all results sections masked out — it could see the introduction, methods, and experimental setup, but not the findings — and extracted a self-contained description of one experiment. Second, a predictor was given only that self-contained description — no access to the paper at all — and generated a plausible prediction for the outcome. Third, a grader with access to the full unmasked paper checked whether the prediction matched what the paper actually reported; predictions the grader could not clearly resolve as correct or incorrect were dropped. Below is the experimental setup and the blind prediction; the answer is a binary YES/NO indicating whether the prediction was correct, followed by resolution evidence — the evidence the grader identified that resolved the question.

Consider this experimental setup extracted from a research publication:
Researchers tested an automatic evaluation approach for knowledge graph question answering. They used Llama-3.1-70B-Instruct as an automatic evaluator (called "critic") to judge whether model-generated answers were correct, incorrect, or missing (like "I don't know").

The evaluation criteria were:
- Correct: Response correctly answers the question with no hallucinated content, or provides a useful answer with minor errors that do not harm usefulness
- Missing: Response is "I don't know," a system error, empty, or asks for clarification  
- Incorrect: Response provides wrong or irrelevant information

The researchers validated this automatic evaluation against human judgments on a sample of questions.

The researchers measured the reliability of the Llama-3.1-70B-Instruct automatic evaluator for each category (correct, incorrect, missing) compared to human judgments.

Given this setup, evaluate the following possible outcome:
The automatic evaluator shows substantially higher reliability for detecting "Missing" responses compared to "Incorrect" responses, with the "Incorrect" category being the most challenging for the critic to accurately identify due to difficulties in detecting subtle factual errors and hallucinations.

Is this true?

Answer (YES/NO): NO